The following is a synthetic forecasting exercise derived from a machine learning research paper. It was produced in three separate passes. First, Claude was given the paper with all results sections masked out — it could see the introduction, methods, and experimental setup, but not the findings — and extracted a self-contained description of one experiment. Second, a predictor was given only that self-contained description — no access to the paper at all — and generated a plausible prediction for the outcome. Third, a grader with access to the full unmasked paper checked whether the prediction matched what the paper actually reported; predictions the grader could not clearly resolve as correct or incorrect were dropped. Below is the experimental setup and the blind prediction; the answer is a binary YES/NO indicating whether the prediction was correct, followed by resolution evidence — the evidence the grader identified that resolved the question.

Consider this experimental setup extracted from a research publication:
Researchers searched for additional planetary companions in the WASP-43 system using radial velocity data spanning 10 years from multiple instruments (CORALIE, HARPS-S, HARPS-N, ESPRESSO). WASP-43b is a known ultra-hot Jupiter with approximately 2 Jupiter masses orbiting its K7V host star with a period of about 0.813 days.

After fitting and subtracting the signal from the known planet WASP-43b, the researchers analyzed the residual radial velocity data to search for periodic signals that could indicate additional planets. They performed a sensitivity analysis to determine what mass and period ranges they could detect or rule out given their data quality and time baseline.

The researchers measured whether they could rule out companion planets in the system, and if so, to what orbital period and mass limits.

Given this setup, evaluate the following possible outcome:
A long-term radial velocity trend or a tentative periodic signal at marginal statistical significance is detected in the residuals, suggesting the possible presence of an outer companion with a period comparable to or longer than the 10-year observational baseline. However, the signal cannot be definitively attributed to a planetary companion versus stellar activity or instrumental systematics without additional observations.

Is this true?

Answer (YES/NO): NO